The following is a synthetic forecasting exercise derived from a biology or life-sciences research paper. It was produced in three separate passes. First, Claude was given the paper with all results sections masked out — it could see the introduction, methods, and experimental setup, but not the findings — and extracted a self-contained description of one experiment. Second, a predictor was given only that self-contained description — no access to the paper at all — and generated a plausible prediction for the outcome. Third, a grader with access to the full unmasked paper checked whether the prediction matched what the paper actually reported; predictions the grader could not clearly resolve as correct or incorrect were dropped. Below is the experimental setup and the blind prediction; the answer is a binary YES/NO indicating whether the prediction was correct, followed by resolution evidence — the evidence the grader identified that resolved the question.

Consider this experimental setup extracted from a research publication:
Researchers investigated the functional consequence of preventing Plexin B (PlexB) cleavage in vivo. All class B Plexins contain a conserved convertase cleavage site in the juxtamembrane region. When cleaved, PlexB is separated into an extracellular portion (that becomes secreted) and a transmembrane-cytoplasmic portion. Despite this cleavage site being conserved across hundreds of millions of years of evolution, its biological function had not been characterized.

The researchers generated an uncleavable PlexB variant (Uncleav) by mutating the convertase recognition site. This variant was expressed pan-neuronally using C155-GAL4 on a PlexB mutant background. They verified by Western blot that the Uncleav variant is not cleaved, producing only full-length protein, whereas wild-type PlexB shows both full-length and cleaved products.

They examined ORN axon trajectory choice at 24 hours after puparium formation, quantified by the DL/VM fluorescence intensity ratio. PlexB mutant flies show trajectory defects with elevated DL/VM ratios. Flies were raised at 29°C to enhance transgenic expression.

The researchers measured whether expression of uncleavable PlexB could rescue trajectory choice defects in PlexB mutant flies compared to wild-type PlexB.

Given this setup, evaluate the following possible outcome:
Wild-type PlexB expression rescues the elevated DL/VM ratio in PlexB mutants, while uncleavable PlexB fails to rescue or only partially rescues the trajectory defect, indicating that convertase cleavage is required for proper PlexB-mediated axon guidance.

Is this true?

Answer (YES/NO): NO